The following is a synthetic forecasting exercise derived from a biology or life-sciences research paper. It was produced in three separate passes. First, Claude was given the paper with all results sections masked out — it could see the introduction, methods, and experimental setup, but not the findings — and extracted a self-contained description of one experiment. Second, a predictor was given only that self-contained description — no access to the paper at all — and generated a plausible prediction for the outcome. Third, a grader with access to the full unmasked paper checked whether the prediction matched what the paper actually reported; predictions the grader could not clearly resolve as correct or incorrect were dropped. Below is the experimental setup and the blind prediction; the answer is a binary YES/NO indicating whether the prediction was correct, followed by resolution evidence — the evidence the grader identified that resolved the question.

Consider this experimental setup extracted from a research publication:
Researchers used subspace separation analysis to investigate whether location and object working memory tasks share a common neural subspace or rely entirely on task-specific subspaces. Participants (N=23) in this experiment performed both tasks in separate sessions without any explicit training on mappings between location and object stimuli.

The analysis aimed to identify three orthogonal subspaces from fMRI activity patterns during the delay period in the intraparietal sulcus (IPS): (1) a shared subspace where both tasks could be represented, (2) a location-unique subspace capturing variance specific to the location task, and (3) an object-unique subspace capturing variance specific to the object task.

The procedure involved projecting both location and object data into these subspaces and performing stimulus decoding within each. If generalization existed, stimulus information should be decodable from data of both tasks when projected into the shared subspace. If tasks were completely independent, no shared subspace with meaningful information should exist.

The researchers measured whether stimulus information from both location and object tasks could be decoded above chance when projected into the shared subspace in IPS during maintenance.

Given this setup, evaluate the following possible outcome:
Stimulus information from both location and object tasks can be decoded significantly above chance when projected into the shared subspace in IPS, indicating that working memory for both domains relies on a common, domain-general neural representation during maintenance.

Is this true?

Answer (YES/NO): NO